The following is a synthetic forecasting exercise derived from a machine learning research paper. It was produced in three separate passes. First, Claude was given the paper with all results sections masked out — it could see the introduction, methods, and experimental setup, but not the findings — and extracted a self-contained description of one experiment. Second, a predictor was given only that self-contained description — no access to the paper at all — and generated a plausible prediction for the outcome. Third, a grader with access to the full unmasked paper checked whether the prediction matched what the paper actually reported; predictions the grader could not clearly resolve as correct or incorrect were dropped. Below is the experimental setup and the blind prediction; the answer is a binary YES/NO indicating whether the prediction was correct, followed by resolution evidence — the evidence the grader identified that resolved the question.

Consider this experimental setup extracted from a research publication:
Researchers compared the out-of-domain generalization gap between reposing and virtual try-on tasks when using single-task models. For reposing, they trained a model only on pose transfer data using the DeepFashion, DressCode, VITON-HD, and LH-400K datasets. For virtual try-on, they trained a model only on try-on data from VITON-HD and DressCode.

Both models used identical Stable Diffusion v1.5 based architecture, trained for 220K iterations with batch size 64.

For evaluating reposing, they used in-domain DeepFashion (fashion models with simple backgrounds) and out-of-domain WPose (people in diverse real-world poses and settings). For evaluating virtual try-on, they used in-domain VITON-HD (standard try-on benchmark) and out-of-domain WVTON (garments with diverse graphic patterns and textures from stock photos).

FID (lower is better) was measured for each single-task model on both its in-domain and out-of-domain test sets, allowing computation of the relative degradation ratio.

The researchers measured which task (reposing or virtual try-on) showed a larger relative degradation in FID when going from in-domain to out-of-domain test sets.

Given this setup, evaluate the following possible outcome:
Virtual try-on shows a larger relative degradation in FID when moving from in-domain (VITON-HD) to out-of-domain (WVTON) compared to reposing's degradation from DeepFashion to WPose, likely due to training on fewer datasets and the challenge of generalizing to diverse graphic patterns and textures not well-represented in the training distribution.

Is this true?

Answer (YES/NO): YES